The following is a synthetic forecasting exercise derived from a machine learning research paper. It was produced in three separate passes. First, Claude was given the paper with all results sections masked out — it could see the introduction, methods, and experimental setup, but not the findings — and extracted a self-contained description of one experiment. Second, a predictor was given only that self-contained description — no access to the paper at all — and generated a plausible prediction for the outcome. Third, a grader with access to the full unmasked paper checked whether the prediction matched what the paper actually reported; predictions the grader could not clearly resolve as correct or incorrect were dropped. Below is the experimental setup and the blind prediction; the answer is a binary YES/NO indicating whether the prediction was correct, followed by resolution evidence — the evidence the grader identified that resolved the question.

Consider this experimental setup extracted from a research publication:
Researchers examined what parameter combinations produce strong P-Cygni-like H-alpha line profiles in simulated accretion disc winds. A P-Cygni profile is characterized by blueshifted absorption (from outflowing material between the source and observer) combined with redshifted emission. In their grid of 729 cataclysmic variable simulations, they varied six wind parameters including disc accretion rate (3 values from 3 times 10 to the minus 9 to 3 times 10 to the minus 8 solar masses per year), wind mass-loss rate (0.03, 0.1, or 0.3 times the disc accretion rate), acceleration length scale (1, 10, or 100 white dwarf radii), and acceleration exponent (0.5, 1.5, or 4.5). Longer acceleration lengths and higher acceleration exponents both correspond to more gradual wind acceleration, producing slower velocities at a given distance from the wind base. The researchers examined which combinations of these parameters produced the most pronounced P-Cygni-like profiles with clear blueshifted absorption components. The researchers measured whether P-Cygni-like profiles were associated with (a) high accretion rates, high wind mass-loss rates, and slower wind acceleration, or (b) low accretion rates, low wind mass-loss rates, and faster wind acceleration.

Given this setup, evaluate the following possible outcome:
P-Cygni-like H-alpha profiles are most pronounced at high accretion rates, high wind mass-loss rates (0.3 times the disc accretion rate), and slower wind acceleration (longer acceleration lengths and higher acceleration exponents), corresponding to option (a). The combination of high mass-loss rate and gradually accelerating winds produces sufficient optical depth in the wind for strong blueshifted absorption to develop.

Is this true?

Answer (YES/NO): NO